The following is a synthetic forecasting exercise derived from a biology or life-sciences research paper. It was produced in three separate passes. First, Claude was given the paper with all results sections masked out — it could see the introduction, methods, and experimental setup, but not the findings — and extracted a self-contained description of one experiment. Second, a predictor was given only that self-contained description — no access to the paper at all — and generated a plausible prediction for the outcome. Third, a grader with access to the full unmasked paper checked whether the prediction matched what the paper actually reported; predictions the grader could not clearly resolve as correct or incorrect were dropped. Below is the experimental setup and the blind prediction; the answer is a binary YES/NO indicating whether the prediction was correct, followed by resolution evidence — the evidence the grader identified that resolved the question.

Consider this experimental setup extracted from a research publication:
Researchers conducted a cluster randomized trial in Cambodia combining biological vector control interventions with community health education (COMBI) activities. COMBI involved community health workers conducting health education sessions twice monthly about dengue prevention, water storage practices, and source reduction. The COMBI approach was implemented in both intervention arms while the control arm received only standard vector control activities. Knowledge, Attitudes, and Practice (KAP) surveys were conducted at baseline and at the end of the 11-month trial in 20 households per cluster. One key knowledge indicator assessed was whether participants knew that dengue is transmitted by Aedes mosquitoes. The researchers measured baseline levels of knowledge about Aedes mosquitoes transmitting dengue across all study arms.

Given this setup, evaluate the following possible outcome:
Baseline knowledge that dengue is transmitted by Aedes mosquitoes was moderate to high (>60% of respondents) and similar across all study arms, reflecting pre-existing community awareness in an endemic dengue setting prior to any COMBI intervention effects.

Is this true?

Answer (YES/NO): YES